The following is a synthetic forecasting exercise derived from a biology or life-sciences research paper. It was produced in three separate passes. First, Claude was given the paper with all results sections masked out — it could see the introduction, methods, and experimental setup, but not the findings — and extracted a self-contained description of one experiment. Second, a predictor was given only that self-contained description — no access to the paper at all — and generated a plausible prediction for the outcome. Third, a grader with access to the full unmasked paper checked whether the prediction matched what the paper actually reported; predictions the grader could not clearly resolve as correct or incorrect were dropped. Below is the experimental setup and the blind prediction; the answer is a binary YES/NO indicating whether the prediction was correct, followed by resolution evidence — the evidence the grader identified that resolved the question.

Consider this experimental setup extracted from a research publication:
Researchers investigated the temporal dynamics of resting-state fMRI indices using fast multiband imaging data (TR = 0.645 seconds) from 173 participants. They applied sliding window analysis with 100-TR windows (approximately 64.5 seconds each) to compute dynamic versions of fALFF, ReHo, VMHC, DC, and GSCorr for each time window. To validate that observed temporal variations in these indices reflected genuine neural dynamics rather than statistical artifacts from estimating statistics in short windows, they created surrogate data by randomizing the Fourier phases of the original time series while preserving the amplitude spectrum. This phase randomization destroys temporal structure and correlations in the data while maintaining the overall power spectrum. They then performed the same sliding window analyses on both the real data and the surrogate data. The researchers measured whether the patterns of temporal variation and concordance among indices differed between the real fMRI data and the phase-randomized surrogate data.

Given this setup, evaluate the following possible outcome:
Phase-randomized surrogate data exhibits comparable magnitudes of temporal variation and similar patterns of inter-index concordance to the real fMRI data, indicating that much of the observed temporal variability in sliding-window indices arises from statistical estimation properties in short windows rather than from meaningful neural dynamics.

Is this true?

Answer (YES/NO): NO